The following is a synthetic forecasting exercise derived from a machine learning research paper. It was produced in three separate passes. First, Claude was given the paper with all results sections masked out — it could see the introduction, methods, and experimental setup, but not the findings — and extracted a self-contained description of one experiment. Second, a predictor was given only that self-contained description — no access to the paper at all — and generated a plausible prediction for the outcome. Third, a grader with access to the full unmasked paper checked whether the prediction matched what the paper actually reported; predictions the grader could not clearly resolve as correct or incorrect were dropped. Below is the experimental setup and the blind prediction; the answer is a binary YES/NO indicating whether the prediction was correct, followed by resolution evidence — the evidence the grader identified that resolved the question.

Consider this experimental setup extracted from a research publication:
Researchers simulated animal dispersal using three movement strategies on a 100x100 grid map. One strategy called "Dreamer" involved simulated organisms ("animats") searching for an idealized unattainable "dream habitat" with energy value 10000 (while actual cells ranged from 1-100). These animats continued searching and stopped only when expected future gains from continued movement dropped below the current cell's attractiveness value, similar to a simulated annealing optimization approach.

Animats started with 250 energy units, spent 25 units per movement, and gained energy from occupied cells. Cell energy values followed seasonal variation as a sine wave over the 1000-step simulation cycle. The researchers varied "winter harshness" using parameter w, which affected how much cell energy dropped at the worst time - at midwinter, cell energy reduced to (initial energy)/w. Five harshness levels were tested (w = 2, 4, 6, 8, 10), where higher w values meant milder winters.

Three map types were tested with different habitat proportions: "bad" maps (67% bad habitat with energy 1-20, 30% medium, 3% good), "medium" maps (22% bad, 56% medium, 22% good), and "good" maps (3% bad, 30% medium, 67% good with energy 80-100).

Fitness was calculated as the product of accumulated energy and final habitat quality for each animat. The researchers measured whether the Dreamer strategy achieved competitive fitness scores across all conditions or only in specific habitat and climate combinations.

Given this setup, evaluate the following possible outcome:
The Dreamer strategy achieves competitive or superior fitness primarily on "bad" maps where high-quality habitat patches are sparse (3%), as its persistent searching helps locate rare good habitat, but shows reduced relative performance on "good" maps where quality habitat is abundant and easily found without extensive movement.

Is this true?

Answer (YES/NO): NO